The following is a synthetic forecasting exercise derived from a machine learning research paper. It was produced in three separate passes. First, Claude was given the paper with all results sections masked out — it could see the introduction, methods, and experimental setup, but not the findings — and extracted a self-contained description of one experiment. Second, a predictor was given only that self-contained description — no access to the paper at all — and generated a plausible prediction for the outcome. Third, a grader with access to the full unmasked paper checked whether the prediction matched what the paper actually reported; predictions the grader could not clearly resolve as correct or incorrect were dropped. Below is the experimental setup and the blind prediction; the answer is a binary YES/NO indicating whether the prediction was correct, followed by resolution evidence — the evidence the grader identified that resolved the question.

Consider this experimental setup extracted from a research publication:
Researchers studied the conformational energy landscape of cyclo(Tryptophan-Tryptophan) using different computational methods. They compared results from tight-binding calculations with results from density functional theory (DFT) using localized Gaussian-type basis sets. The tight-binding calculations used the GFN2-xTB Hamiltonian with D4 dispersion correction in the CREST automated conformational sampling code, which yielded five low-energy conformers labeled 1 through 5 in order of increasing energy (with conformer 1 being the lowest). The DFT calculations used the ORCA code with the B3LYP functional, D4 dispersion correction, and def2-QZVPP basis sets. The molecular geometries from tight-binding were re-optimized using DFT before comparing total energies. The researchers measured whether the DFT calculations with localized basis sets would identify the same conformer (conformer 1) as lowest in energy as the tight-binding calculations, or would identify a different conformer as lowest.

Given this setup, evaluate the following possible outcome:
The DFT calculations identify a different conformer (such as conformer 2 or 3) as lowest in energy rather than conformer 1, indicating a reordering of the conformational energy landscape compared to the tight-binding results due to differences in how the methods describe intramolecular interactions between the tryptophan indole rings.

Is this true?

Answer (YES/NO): NO